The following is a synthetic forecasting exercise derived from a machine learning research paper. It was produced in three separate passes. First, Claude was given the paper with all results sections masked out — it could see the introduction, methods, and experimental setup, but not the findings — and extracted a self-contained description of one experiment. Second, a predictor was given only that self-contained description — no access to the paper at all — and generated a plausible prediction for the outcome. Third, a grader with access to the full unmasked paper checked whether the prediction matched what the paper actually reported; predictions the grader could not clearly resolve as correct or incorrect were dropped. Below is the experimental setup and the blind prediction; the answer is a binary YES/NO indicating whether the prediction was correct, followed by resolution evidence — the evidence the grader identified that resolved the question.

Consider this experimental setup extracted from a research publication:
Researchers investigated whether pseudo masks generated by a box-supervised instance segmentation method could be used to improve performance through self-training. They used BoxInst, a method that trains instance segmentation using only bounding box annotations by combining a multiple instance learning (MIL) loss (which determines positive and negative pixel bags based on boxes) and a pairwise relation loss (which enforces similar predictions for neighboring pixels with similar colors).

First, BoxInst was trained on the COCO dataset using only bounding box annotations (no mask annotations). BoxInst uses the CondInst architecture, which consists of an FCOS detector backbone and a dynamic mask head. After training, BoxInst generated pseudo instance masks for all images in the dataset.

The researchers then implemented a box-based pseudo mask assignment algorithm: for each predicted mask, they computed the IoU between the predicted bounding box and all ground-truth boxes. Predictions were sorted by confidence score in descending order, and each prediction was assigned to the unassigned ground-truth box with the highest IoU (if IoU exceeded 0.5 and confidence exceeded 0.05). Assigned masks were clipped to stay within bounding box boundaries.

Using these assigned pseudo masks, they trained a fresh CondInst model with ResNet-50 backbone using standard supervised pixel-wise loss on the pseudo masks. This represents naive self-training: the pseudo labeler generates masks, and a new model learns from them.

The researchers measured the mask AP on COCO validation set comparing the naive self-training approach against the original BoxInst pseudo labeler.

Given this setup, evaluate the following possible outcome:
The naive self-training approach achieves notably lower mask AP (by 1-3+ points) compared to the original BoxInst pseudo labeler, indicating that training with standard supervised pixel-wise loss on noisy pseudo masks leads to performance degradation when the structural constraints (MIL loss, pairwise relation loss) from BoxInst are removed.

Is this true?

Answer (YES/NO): NO